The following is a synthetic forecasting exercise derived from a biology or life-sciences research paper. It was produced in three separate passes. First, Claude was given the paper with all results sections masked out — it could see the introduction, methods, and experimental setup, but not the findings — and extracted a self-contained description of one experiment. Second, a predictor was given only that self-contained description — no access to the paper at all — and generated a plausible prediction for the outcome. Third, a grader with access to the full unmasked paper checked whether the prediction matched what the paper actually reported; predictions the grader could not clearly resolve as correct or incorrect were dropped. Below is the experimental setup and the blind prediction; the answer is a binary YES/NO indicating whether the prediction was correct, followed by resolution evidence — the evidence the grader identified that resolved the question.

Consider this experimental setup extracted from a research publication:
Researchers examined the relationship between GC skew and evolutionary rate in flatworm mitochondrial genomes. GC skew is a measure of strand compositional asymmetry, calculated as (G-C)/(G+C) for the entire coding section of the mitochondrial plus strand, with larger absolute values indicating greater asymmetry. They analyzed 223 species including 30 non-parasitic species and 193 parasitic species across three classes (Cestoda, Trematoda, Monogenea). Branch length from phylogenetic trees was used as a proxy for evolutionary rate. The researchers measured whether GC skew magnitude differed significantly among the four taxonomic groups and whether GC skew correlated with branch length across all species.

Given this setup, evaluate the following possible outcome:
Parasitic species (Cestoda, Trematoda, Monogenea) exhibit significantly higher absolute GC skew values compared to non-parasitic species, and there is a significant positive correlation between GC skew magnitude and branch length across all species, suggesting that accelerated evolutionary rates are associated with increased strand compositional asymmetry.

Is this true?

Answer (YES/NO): YES